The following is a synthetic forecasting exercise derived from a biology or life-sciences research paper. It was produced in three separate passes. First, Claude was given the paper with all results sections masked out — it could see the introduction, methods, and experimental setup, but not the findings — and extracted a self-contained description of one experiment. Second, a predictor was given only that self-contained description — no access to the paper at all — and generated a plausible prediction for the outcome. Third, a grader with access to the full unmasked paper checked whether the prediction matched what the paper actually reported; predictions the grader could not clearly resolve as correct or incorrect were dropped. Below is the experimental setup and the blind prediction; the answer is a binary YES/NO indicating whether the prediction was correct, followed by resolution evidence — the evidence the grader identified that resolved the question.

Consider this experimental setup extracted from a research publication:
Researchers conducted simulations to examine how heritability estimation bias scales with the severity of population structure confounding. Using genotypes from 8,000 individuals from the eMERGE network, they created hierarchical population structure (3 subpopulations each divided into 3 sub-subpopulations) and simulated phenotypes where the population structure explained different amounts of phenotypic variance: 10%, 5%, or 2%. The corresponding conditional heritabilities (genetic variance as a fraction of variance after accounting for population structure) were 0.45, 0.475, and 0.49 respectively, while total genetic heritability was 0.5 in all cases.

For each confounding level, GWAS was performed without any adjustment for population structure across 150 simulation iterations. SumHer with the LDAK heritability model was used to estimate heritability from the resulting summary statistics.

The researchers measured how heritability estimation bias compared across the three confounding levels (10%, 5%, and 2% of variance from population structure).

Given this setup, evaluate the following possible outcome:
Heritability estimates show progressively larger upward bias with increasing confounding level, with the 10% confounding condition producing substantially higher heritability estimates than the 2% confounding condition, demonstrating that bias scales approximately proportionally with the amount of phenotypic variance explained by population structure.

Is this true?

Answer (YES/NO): YES